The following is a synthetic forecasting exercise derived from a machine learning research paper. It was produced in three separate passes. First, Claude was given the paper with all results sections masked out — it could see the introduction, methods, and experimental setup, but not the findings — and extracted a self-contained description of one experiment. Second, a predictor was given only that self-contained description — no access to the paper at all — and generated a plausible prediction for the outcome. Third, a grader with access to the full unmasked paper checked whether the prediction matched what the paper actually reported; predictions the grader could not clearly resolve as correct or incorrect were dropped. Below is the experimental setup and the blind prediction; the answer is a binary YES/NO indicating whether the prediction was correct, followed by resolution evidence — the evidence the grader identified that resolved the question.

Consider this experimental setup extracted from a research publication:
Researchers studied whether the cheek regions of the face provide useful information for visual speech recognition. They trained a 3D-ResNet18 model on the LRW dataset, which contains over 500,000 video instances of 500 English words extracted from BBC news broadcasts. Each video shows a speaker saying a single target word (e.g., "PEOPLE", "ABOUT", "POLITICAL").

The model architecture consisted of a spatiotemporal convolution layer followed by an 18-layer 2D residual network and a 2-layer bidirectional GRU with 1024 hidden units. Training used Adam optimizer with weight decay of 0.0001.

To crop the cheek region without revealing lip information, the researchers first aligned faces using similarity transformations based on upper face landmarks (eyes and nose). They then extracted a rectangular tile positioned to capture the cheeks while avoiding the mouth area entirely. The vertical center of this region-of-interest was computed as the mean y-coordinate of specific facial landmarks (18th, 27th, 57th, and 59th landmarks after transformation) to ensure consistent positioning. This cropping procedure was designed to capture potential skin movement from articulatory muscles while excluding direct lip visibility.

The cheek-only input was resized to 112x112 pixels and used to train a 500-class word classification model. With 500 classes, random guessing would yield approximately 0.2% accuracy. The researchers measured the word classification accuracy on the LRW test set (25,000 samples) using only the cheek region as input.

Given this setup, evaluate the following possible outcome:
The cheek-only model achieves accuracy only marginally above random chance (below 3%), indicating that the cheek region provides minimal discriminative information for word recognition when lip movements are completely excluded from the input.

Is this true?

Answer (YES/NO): NO